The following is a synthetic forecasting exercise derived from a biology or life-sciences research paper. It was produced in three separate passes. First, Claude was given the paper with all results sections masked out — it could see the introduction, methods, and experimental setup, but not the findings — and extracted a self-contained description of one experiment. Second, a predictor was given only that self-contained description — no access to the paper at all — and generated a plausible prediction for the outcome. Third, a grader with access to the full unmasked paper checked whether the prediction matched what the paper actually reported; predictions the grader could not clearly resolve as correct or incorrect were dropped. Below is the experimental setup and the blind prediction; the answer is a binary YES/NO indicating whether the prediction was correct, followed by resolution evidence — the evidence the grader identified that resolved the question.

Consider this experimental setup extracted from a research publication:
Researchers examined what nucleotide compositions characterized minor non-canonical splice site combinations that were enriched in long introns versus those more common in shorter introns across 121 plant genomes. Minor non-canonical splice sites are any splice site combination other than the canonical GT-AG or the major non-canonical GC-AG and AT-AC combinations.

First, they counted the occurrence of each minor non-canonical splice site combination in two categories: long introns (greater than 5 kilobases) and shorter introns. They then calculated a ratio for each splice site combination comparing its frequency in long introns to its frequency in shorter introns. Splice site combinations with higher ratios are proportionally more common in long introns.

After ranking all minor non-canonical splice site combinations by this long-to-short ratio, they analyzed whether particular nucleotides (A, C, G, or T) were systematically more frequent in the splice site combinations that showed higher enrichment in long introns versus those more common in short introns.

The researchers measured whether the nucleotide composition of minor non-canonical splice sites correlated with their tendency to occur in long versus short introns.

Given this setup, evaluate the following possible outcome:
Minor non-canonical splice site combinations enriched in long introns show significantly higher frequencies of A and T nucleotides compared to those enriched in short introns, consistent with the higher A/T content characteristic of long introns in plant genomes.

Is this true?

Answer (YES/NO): NO